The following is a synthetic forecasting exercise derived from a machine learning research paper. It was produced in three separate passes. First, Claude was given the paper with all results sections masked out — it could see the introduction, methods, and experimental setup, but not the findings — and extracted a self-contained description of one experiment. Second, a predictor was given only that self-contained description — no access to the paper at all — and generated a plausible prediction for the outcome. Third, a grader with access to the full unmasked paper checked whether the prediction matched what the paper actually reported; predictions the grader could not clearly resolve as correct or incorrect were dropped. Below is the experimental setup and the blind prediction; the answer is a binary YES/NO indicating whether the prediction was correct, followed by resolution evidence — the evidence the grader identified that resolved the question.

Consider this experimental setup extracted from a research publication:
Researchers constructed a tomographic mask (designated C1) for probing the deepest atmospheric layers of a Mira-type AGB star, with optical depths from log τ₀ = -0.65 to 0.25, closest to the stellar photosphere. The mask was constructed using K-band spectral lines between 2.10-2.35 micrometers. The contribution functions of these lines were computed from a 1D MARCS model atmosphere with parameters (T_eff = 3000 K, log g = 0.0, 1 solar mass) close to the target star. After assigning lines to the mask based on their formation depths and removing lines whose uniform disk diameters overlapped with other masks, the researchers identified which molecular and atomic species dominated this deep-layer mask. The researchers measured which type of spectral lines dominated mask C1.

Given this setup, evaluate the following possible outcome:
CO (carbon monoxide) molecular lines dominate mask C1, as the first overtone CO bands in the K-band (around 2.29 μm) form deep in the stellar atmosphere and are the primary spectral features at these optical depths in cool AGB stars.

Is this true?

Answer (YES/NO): NO